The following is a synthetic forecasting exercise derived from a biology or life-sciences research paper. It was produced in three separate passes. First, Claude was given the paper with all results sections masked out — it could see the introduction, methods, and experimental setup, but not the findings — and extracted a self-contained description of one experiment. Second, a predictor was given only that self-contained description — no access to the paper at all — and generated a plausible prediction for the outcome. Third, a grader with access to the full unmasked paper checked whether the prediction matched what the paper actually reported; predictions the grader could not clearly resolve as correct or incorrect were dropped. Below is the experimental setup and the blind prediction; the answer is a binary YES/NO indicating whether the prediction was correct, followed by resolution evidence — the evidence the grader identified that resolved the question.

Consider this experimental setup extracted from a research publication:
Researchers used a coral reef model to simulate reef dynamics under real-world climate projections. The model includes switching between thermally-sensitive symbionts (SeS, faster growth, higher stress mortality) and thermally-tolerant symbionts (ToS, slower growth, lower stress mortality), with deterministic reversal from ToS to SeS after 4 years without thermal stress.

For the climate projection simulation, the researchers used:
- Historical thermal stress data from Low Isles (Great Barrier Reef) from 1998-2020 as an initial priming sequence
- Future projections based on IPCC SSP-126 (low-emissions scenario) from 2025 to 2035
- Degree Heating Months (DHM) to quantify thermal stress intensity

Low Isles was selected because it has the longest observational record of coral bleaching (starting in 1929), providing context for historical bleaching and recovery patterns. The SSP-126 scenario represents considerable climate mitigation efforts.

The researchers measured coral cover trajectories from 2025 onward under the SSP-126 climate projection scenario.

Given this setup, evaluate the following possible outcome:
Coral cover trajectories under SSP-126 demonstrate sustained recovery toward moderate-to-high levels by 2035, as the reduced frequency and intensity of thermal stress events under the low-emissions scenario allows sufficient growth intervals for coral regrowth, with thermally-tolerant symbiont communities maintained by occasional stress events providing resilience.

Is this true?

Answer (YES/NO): NO